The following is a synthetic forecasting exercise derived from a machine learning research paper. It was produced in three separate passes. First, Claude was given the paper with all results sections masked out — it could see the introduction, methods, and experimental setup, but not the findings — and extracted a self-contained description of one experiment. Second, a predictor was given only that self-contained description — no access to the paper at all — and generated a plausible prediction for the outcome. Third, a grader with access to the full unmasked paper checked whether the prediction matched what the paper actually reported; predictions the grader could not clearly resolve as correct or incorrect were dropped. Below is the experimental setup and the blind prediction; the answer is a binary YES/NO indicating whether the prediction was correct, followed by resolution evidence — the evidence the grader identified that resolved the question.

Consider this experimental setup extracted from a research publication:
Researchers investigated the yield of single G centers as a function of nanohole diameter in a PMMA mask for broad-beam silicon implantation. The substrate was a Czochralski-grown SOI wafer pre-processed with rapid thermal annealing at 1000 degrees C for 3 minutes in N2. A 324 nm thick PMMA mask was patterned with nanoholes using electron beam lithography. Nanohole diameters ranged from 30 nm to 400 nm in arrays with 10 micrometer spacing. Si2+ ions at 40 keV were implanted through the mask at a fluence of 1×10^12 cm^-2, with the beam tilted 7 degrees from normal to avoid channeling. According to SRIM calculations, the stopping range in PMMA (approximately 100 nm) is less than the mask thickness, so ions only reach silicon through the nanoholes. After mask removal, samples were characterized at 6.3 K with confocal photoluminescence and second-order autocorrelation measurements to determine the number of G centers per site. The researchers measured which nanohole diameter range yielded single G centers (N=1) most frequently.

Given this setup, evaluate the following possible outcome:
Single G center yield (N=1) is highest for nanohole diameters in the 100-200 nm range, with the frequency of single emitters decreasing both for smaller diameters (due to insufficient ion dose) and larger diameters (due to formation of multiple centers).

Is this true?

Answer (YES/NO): NO